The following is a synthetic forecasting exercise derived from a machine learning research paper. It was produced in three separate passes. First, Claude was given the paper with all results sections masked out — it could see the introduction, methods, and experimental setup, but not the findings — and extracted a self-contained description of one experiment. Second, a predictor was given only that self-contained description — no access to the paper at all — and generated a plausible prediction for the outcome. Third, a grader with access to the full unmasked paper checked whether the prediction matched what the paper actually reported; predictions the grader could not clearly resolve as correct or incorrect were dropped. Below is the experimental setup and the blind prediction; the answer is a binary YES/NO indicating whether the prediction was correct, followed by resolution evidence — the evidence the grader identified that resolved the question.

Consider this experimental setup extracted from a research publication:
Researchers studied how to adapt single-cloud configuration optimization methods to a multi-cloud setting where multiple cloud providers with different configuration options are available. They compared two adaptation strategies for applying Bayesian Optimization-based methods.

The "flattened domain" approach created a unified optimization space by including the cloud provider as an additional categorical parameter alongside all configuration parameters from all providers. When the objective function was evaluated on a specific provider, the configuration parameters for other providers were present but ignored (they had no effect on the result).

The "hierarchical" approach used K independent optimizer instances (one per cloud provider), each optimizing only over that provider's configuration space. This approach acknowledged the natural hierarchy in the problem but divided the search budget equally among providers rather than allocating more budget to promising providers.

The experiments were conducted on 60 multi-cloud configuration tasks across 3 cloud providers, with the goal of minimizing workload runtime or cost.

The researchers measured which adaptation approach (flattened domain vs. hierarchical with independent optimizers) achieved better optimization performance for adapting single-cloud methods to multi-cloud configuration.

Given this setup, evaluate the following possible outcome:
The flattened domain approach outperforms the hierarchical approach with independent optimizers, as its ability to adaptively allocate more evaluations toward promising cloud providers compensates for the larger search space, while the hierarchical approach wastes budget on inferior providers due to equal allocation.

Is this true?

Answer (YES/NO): NO